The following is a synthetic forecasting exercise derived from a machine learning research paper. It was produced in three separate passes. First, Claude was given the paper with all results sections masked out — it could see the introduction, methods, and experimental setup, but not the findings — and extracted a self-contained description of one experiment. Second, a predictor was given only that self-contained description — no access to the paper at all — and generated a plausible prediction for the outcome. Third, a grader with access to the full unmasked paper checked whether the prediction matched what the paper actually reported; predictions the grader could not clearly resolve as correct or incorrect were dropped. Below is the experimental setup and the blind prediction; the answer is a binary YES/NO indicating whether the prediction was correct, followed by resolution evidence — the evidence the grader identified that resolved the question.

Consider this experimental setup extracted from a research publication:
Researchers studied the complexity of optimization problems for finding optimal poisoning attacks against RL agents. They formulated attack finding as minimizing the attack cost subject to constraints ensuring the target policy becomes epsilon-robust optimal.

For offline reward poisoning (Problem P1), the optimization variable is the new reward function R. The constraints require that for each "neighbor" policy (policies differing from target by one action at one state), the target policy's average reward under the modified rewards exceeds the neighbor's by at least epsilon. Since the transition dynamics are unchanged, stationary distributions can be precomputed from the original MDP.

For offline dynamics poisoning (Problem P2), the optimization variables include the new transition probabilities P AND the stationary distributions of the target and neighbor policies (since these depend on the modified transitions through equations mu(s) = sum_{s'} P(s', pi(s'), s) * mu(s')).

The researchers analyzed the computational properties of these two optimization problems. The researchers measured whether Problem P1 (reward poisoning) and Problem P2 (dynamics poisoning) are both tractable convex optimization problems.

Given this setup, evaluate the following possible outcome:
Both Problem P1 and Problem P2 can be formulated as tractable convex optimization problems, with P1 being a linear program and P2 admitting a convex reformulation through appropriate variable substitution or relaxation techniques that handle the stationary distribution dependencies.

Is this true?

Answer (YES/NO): NO